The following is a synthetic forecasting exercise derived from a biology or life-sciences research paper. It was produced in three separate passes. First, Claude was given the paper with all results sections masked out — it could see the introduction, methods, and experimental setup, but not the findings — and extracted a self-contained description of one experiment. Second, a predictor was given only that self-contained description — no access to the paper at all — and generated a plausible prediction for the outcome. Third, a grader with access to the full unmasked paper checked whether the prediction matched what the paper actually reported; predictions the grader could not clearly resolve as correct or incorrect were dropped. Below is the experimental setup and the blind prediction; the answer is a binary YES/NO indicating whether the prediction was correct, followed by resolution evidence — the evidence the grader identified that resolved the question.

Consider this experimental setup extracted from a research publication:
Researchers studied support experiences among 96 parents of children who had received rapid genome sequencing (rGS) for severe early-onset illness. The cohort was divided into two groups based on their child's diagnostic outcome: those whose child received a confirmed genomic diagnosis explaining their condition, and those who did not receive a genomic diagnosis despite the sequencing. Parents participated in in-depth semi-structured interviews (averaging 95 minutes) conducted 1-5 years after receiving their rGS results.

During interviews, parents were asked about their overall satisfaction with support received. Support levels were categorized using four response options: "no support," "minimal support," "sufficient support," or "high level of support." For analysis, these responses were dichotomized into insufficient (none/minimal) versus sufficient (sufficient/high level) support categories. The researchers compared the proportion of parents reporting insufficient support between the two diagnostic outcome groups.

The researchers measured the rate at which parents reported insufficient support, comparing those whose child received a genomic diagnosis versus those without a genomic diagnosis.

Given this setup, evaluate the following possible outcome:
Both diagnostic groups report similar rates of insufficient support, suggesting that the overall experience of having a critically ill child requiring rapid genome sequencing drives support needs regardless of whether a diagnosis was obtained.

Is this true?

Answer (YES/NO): NO